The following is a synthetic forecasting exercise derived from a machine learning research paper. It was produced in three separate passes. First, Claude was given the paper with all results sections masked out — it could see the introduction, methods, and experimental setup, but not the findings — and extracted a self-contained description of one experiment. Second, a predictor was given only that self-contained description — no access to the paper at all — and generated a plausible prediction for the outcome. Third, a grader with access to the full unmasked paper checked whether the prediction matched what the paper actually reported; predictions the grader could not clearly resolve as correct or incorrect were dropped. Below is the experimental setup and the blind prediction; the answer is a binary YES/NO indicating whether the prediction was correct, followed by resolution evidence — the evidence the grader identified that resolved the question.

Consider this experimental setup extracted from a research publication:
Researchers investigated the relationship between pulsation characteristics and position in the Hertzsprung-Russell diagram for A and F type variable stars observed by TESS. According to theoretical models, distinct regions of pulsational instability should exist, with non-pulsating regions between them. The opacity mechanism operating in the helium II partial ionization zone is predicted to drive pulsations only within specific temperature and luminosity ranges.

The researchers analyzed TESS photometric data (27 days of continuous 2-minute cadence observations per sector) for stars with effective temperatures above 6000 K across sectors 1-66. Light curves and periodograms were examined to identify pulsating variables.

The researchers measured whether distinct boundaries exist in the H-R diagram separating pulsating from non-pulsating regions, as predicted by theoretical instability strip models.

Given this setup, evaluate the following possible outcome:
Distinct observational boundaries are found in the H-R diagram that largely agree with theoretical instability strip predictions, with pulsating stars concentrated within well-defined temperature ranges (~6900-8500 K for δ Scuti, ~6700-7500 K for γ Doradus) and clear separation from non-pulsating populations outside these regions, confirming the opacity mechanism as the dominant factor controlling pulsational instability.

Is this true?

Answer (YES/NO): NO